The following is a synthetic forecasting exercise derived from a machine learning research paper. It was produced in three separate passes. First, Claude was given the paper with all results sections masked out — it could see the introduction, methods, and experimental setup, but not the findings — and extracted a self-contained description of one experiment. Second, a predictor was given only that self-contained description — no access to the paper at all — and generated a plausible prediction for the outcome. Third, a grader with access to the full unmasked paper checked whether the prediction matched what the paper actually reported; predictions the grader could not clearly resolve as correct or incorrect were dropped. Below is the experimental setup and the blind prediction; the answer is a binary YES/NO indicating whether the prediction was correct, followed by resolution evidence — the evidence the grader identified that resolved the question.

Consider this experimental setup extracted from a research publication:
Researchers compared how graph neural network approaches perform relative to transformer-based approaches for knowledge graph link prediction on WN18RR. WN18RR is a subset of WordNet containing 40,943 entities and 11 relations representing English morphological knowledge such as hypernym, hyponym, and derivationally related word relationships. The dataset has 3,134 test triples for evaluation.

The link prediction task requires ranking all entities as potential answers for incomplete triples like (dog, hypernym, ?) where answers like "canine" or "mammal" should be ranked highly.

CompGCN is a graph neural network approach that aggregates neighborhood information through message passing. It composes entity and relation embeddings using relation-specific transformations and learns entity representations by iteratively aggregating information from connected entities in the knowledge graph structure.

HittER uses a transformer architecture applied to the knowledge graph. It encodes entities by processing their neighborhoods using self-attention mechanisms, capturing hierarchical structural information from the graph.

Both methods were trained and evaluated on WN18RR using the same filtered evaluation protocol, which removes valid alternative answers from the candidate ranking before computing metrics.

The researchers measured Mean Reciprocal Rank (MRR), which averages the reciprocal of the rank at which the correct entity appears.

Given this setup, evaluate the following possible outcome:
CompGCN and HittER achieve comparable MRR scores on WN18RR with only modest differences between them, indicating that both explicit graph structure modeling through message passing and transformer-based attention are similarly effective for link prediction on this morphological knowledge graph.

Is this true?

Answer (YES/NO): YES